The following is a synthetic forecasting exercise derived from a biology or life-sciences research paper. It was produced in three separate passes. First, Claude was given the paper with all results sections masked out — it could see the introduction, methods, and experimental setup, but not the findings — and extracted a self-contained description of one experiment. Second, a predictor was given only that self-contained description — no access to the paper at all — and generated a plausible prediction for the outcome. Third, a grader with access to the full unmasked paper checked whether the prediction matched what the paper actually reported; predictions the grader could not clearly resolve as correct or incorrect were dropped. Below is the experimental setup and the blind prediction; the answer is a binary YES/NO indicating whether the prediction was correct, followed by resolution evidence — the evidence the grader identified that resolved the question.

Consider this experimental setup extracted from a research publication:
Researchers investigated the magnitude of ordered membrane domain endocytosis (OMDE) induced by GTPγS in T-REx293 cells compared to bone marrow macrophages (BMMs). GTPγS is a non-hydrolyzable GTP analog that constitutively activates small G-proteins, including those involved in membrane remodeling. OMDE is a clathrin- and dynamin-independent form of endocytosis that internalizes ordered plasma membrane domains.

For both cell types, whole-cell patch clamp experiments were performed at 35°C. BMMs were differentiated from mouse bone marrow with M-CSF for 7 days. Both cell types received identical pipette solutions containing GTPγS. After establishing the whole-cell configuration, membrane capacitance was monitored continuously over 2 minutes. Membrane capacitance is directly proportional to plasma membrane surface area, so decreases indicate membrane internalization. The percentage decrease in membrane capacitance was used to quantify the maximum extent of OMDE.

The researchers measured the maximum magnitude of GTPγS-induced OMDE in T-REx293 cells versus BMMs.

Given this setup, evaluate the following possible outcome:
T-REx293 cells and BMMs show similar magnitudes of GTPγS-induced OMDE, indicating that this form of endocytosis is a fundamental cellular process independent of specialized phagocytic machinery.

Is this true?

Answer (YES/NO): NO